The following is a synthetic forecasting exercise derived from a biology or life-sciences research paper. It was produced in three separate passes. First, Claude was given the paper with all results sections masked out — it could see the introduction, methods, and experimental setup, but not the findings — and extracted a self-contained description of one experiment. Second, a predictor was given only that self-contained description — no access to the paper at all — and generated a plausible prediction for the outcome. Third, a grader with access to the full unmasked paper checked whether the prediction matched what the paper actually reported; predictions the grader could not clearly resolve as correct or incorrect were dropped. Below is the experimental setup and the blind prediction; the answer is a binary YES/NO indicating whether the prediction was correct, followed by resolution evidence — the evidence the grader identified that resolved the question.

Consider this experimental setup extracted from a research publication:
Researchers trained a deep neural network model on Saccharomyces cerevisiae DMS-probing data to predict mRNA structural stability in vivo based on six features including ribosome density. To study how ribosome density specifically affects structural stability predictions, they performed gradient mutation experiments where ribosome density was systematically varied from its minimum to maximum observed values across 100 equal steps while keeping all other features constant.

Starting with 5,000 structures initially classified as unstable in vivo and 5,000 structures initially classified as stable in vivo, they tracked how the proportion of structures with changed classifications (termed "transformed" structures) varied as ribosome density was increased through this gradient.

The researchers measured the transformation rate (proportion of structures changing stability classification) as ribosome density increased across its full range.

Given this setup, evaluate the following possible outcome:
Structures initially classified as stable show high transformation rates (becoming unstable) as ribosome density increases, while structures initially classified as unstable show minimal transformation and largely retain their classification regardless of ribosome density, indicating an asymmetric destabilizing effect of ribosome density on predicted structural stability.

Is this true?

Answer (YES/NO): NO